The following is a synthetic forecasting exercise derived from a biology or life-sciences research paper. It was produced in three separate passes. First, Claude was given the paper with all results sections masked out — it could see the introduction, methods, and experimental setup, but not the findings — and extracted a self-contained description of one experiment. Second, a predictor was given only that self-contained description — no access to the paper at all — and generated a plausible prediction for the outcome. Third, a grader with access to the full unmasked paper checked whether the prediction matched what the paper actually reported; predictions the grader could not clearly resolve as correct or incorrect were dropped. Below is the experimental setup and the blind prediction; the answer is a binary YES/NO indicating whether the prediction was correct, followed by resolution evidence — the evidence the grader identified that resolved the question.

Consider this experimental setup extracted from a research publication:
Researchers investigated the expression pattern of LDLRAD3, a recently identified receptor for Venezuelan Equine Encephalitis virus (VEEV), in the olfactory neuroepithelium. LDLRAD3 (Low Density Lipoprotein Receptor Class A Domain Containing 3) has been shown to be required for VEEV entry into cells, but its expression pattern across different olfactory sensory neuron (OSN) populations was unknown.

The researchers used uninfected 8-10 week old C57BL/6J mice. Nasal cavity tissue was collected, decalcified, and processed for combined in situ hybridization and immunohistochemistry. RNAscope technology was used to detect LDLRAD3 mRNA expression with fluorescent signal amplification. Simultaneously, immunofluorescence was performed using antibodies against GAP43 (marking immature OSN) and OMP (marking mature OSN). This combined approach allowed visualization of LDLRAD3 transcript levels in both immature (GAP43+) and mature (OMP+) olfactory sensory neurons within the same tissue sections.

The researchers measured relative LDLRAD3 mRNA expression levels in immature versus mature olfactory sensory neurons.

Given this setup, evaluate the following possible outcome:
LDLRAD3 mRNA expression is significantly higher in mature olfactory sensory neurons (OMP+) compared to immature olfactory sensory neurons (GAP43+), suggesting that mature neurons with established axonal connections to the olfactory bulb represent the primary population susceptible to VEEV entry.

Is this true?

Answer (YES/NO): NO